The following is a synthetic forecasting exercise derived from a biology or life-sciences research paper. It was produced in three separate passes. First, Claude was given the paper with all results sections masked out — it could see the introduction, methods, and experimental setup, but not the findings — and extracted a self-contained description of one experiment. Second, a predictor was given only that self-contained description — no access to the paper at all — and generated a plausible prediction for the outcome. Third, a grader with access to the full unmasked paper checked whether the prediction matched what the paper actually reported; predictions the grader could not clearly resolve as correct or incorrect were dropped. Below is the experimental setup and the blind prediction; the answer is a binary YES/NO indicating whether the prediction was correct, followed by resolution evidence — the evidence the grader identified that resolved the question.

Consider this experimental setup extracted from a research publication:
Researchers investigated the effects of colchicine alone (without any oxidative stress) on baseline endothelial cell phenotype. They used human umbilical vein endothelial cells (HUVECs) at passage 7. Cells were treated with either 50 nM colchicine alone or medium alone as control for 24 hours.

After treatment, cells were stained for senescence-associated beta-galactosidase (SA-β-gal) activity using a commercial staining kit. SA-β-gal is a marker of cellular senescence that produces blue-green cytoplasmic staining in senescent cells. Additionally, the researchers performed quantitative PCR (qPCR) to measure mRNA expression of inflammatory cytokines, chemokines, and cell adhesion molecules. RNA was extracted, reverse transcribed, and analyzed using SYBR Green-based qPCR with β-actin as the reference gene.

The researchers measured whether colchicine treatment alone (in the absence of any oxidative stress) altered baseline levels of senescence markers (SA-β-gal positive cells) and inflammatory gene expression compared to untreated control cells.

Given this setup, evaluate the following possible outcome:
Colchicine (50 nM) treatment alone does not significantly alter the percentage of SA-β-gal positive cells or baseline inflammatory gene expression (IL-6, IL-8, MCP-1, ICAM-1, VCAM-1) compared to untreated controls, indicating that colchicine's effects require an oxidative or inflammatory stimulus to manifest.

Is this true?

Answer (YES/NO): NO